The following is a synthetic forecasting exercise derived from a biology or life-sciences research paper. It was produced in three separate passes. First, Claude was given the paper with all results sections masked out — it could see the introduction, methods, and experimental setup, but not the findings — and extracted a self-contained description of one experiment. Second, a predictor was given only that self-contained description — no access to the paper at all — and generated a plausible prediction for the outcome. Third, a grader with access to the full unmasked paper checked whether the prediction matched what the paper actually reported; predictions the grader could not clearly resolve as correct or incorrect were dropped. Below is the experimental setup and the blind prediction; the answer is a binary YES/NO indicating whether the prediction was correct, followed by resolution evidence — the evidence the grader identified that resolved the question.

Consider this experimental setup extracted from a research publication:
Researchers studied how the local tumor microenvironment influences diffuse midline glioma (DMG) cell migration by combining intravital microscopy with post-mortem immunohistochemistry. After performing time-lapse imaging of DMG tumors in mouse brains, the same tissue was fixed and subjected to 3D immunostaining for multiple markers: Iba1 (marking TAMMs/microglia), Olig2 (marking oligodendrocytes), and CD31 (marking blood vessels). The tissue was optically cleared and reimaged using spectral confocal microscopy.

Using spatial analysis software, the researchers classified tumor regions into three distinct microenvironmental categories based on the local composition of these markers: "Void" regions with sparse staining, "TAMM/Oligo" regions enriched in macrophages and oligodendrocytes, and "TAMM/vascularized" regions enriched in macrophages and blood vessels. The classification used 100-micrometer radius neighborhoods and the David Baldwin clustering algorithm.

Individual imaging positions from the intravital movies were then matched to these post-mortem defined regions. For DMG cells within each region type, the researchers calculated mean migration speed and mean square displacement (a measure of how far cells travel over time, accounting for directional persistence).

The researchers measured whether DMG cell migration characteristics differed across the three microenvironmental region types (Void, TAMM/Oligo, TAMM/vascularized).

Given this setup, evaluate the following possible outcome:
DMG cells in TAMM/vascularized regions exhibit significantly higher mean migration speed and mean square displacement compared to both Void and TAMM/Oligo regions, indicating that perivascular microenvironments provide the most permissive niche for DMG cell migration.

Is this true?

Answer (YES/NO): NO